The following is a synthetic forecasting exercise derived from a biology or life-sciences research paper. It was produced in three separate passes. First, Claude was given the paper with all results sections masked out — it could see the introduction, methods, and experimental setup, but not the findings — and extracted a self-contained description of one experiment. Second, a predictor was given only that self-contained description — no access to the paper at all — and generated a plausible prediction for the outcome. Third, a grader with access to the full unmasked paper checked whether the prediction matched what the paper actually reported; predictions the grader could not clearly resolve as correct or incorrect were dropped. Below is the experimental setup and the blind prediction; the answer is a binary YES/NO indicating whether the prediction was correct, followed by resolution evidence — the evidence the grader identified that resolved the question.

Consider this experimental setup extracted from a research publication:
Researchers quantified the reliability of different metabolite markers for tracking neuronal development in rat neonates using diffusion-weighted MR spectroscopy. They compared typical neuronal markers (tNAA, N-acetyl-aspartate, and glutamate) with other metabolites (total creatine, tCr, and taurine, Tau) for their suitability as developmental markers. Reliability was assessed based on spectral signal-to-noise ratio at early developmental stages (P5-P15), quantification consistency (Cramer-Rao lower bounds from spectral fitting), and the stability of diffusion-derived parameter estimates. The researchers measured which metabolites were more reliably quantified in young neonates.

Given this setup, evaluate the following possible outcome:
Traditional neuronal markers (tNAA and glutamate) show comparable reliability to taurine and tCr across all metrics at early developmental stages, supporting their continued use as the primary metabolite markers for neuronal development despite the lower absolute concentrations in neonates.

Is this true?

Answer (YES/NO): NO